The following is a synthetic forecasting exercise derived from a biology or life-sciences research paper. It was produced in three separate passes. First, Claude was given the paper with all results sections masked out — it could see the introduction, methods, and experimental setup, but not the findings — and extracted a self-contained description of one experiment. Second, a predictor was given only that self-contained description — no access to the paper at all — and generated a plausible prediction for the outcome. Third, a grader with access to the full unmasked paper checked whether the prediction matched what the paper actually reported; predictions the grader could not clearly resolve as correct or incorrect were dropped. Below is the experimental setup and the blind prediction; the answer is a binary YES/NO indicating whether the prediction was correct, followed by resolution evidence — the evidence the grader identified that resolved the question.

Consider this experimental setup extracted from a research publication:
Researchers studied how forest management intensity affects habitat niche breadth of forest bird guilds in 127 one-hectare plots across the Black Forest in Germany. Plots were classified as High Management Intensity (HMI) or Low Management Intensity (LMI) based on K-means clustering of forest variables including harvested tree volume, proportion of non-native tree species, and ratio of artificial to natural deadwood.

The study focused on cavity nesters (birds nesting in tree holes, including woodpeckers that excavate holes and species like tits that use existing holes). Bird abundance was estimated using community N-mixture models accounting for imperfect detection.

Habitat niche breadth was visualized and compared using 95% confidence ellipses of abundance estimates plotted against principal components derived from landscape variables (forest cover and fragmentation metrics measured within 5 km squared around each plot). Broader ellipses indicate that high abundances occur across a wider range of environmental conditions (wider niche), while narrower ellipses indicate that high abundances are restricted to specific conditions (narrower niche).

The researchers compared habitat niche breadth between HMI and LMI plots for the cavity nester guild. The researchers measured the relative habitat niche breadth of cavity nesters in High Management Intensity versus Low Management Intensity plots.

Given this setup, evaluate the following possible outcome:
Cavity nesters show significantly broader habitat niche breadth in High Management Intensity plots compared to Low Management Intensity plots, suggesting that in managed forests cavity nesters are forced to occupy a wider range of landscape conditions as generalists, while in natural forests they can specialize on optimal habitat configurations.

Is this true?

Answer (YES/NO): NO